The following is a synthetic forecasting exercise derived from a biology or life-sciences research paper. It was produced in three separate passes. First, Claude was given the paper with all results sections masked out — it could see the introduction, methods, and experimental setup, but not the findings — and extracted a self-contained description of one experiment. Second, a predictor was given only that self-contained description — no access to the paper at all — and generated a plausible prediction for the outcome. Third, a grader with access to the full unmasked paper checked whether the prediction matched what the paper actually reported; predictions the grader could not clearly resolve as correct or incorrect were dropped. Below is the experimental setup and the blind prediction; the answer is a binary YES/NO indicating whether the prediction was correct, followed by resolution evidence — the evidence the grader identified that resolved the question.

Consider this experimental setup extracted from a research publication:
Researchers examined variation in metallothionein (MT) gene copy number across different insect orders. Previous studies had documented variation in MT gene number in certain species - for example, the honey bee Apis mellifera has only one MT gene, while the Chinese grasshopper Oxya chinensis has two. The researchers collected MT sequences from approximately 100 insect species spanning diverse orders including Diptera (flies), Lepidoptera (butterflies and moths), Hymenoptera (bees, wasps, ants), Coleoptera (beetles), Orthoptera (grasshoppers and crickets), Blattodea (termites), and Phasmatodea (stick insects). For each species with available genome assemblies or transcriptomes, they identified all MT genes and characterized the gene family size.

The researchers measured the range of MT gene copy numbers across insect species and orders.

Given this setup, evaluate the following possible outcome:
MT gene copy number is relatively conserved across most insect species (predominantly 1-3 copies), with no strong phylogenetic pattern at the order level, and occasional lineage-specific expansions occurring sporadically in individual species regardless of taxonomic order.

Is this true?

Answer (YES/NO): NO